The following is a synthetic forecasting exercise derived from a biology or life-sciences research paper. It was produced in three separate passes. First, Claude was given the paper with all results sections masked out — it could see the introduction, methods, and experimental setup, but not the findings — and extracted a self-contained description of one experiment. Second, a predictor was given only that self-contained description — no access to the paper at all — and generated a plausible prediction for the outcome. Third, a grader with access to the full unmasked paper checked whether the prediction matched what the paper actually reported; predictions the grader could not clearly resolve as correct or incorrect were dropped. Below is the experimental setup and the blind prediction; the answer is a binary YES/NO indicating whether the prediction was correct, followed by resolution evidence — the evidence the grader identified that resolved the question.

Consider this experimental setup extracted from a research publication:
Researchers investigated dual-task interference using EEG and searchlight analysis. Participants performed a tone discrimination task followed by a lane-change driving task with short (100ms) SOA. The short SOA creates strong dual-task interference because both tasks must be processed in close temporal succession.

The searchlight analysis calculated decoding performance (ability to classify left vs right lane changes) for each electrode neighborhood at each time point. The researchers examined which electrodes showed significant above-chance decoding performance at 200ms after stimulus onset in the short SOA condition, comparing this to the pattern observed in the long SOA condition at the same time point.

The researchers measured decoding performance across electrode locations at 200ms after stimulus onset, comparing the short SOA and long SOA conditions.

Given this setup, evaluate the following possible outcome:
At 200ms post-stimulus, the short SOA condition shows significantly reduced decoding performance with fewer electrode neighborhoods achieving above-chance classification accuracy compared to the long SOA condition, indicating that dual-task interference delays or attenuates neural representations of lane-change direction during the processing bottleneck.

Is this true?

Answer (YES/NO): YES